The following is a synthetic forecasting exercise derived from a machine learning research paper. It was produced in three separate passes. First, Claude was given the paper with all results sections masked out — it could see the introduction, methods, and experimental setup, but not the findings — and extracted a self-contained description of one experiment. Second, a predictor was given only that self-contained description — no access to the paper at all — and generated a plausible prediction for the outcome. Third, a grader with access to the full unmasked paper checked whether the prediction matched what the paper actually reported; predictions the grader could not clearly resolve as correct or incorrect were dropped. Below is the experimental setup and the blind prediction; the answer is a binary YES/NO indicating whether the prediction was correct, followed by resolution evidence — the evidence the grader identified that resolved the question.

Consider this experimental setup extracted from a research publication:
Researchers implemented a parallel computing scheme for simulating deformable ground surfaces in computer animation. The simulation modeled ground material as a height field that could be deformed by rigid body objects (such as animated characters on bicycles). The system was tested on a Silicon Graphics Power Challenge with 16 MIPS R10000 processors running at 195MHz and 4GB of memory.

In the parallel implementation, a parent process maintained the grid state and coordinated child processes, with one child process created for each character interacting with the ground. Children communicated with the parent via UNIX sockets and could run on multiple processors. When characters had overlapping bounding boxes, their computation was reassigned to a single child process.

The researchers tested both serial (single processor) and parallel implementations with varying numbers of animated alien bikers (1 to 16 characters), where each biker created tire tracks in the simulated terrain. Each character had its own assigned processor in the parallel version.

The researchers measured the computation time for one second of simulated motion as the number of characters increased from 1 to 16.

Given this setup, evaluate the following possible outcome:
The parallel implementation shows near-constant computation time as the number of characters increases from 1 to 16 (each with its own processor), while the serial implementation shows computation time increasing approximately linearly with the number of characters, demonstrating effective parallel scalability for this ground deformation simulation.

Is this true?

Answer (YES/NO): NO